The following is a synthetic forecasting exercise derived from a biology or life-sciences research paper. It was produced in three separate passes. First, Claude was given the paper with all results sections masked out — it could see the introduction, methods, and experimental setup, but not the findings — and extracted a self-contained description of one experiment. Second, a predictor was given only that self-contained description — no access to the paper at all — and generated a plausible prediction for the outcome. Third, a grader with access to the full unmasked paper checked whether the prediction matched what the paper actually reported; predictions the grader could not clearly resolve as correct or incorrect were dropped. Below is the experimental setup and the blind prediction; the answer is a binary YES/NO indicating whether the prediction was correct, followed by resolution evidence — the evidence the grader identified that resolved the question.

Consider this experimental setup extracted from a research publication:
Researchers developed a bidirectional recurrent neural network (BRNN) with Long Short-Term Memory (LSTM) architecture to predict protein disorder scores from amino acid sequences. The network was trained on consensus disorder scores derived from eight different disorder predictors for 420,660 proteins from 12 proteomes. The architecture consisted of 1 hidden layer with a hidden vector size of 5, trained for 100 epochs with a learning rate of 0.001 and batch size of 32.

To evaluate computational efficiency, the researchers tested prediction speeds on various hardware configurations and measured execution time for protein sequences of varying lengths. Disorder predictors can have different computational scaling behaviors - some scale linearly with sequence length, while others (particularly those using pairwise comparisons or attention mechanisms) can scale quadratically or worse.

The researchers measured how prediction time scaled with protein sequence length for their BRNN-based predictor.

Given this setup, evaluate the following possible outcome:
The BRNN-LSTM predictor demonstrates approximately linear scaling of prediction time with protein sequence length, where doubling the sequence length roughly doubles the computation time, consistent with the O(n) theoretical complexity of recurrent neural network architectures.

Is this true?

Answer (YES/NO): YES